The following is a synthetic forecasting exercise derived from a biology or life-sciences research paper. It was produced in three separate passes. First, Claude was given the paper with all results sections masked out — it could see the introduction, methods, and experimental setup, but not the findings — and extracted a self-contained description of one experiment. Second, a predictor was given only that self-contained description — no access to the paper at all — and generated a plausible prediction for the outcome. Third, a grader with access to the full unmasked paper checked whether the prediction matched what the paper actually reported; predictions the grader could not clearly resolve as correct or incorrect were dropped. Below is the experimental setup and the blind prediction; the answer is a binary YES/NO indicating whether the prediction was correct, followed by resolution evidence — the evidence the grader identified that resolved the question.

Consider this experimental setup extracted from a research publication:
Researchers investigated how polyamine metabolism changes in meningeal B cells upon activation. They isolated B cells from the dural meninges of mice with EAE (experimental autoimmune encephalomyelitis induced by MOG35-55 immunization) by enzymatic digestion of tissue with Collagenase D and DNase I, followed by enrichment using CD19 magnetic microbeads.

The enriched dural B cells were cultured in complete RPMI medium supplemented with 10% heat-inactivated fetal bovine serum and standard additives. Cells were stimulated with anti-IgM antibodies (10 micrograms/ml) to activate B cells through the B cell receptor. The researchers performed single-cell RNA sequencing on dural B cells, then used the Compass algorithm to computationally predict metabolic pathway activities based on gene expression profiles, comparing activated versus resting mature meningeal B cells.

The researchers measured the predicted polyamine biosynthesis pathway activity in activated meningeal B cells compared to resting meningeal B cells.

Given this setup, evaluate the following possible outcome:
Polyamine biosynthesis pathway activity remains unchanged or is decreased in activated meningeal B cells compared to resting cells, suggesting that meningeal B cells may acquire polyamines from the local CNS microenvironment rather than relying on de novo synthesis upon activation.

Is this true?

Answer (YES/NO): YES